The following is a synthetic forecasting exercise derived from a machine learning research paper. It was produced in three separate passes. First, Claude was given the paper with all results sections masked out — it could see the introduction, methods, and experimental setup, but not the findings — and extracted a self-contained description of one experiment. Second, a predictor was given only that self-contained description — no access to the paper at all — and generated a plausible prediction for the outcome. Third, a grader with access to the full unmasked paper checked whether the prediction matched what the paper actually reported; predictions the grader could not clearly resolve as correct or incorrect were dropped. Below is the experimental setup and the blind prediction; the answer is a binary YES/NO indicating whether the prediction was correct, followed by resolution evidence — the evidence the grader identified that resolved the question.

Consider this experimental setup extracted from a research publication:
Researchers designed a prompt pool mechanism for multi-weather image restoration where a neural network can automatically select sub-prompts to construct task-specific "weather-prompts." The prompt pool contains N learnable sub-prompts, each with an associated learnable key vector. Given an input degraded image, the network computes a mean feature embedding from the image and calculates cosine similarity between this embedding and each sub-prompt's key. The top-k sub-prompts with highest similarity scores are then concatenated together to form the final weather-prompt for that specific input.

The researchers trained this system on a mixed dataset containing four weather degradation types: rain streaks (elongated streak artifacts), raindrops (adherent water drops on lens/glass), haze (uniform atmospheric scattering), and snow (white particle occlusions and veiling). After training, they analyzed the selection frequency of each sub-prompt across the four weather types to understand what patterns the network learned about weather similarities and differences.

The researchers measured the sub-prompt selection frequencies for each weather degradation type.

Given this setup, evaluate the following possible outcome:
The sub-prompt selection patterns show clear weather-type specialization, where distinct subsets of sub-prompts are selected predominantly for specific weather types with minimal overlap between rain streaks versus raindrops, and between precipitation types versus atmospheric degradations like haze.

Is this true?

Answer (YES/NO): NO